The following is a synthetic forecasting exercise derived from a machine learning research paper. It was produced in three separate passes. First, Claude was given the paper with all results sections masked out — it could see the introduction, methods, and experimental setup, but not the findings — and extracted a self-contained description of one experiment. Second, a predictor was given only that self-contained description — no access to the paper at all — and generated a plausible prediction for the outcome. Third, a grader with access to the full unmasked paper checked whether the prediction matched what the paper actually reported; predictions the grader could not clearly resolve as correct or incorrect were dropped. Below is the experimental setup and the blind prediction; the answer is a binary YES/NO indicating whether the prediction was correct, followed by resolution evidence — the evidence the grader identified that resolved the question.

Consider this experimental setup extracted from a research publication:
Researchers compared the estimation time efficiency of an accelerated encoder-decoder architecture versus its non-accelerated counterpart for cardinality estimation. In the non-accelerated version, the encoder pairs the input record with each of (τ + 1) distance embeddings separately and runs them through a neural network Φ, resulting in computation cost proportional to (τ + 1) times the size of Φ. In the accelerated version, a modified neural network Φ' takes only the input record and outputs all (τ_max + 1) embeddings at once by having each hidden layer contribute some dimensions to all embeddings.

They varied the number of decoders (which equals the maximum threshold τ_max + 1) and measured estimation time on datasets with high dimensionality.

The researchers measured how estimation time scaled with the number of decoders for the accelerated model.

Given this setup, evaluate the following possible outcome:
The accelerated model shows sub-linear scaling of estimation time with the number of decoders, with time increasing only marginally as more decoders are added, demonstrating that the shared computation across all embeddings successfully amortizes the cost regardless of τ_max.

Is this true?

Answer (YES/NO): NO